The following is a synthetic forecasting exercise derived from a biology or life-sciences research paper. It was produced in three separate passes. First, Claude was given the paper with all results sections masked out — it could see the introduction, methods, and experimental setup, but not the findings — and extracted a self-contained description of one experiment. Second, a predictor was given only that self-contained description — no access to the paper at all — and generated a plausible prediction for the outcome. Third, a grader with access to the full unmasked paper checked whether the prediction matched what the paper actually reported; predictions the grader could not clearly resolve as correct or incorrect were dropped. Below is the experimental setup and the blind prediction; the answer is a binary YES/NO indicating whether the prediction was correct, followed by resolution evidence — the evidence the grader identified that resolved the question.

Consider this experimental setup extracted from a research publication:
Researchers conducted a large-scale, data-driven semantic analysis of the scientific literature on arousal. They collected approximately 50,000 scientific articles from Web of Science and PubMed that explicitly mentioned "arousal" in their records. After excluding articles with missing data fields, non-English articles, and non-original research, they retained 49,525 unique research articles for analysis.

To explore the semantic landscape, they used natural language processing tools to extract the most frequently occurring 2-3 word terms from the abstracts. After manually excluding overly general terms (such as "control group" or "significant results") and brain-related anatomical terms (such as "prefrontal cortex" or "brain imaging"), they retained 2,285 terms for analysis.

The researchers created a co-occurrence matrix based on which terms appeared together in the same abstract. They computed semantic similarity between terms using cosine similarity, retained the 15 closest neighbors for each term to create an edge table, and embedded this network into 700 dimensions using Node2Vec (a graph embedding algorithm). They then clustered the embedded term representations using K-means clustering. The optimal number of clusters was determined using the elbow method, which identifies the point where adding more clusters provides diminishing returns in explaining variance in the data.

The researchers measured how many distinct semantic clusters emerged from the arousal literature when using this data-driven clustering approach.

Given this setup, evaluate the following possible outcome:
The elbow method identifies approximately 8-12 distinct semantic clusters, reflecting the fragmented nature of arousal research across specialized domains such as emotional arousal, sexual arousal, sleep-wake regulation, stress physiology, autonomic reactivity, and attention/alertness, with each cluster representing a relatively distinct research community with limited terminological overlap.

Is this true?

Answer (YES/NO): NO